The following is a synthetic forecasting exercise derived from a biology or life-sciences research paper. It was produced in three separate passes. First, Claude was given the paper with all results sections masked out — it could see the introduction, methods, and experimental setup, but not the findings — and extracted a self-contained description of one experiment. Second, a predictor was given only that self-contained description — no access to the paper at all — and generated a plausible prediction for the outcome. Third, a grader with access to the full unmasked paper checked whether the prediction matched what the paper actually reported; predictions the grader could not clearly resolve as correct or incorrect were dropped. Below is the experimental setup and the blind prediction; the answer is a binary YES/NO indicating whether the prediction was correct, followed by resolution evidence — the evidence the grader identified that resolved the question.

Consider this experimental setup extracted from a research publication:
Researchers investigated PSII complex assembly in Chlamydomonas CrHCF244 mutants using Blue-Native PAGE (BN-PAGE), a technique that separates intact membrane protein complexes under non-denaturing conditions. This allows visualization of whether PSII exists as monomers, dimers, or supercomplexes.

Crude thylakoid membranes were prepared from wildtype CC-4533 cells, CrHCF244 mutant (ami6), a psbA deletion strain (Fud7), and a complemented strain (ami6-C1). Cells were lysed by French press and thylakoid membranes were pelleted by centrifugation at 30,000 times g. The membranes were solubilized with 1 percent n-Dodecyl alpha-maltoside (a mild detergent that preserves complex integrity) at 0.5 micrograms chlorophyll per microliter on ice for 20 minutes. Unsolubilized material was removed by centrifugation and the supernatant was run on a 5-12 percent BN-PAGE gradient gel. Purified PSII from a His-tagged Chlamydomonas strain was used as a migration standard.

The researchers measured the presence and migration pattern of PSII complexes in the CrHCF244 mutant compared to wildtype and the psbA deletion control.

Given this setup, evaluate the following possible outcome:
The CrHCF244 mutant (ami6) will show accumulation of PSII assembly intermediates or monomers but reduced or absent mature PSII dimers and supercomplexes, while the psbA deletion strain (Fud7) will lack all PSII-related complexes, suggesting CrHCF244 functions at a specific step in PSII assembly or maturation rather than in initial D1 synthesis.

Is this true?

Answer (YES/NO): NO